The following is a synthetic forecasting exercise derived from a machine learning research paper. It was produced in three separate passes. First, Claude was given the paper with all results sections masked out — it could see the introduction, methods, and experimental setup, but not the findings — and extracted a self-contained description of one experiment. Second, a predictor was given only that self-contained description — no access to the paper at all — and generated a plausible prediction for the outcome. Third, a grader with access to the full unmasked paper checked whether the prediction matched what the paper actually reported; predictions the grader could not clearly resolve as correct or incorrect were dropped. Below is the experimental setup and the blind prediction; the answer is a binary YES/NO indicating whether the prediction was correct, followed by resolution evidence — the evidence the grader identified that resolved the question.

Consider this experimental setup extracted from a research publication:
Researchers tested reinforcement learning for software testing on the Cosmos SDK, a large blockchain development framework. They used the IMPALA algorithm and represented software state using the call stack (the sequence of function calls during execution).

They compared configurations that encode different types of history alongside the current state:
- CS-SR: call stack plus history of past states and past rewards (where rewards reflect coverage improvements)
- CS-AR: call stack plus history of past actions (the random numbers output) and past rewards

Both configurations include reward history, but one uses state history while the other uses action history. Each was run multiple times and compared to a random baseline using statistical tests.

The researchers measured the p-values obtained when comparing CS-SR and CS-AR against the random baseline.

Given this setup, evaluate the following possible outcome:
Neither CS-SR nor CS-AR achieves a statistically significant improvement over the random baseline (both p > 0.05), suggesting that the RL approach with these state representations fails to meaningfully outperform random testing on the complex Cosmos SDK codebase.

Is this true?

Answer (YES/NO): NO